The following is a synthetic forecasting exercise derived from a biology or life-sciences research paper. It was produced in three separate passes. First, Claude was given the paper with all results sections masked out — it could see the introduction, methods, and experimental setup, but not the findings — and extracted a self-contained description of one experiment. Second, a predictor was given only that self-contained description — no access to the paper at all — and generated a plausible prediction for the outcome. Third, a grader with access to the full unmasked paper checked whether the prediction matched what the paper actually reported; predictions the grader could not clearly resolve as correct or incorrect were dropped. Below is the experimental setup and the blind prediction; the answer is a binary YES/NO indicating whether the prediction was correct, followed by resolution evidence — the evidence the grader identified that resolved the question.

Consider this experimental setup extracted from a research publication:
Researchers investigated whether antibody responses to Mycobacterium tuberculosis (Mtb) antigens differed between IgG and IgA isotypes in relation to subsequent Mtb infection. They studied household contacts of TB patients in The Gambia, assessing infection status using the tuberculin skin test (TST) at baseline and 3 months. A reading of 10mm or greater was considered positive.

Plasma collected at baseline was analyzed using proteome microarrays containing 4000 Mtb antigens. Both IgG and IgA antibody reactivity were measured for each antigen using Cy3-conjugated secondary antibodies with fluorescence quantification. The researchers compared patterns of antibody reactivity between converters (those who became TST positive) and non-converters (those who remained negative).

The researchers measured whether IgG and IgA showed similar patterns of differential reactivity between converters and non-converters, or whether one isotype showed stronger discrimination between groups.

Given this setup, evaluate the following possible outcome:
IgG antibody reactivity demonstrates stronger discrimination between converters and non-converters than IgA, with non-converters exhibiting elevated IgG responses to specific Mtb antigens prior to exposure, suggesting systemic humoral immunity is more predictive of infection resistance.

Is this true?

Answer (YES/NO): NO